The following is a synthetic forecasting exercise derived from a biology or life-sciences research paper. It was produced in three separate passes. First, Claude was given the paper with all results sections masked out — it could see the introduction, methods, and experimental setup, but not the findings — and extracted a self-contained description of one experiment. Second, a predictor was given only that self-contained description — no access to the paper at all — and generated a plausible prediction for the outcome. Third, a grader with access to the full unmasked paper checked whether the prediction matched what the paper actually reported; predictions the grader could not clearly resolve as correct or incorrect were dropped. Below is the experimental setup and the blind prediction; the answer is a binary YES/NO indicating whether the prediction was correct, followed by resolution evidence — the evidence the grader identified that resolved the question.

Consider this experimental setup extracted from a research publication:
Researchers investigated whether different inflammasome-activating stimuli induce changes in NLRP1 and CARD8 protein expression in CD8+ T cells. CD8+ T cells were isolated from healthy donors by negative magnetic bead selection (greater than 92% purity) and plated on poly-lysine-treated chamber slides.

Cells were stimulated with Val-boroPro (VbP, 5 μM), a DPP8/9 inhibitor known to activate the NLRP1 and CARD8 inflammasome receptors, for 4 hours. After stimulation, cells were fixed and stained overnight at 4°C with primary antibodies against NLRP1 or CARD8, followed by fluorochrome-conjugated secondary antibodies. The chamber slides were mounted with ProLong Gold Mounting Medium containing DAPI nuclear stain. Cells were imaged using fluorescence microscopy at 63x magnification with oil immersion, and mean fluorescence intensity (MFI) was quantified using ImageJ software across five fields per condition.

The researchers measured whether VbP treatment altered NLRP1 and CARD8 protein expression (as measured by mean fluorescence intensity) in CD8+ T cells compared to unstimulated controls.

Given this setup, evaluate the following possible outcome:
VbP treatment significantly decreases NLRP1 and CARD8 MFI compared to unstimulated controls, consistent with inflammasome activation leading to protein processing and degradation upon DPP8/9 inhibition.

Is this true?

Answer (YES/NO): NO